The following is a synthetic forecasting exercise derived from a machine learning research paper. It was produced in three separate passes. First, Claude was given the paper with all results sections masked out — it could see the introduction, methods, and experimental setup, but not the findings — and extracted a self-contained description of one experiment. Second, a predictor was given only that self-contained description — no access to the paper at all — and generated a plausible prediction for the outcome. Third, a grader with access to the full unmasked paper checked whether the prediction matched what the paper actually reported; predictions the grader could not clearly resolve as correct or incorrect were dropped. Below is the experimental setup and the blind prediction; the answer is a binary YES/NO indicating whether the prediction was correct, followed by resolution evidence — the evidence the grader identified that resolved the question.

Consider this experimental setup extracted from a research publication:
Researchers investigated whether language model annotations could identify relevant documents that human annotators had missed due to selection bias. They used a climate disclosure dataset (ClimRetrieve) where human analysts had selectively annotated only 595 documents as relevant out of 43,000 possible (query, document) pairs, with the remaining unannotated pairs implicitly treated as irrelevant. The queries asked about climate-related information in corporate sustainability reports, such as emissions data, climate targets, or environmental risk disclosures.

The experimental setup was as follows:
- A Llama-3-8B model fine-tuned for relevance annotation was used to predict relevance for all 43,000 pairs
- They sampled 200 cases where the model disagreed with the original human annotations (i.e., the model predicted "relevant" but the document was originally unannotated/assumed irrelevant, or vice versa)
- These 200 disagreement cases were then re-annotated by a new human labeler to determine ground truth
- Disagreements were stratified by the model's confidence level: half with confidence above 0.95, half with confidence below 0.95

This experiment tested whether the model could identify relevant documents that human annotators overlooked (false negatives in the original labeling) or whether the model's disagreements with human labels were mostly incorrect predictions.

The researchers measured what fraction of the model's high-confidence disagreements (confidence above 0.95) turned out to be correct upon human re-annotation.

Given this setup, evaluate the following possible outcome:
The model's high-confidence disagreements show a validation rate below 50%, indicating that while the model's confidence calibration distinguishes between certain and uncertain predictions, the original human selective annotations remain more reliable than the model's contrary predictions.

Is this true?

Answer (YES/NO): NO